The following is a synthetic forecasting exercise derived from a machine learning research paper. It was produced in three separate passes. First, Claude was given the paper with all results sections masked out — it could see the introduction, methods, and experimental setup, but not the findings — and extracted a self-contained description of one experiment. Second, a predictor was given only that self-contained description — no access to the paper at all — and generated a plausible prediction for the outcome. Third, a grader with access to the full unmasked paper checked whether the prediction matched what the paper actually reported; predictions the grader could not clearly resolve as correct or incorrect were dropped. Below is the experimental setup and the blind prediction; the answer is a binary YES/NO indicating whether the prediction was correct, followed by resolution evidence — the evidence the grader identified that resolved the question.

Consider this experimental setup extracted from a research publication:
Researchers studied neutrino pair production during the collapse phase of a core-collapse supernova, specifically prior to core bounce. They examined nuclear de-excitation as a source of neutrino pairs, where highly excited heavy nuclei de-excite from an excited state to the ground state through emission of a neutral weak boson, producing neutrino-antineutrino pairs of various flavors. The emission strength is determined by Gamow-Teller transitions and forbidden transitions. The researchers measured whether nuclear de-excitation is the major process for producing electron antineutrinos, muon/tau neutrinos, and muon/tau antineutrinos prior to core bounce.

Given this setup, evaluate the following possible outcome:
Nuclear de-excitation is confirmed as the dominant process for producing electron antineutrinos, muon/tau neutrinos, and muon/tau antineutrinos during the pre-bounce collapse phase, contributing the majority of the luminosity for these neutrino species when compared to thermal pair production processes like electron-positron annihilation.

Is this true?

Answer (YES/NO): NO